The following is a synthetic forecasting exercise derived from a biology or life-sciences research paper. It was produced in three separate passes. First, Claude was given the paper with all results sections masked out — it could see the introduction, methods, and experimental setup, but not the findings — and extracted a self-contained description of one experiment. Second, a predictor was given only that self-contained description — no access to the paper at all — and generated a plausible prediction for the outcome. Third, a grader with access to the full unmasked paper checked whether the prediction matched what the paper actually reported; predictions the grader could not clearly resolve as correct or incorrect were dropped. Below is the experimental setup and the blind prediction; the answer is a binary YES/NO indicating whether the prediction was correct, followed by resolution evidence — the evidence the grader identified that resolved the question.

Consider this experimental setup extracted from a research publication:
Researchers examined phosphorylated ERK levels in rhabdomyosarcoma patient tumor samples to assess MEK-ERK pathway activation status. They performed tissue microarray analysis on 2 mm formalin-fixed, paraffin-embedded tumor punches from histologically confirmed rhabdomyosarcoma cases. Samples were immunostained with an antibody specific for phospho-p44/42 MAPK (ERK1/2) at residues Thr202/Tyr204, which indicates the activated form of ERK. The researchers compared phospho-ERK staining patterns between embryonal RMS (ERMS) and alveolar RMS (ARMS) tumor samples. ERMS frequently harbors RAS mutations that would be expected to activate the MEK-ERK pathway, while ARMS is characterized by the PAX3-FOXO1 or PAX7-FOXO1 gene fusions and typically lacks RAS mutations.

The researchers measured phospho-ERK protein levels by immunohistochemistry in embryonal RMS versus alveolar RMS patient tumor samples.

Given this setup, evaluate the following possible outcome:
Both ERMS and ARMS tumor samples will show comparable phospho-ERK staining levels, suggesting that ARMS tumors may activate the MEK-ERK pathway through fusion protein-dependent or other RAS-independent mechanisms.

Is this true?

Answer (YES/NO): NO